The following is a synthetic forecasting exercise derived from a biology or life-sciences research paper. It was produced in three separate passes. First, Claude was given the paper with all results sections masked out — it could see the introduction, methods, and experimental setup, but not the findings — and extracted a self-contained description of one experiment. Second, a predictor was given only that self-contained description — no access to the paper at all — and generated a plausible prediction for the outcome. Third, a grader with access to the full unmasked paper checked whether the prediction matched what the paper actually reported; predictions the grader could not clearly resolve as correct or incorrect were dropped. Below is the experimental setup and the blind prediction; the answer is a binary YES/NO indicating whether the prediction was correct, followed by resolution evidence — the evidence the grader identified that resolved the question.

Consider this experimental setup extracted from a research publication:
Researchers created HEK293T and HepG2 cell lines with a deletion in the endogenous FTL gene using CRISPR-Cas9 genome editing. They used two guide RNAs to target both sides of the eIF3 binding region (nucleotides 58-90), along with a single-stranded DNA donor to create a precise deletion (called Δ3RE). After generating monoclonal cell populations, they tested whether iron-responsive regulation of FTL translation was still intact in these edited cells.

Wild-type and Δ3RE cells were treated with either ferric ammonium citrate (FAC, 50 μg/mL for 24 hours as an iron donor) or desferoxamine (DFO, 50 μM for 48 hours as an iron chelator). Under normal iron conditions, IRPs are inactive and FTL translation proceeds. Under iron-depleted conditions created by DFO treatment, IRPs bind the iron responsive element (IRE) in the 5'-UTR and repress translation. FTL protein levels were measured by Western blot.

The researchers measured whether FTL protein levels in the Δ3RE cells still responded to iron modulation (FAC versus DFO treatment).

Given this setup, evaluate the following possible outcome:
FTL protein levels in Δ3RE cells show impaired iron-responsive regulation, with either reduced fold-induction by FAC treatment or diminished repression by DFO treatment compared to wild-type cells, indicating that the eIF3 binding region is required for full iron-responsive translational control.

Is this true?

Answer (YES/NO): NO